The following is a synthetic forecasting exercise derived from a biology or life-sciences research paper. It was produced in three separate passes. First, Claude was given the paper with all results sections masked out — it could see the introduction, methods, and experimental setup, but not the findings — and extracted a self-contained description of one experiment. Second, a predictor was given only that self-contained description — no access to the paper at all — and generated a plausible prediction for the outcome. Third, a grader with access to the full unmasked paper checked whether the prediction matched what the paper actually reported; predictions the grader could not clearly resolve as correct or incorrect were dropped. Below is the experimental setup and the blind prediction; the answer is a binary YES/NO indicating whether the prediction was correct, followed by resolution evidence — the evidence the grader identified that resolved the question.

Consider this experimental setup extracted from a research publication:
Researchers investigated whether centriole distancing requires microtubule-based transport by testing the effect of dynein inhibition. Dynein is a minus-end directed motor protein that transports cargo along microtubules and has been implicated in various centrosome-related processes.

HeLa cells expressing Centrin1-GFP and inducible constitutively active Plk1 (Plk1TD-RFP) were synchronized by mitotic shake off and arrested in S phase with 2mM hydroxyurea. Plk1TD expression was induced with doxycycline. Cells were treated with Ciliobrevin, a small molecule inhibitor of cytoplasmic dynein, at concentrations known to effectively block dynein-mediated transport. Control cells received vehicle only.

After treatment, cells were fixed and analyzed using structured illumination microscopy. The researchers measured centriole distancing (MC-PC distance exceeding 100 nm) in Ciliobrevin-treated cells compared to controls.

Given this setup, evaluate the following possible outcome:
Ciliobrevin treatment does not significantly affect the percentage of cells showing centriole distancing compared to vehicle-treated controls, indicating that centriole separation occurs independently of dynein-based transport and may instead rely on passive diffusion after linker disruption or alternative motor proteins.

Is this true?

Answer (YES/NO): YES